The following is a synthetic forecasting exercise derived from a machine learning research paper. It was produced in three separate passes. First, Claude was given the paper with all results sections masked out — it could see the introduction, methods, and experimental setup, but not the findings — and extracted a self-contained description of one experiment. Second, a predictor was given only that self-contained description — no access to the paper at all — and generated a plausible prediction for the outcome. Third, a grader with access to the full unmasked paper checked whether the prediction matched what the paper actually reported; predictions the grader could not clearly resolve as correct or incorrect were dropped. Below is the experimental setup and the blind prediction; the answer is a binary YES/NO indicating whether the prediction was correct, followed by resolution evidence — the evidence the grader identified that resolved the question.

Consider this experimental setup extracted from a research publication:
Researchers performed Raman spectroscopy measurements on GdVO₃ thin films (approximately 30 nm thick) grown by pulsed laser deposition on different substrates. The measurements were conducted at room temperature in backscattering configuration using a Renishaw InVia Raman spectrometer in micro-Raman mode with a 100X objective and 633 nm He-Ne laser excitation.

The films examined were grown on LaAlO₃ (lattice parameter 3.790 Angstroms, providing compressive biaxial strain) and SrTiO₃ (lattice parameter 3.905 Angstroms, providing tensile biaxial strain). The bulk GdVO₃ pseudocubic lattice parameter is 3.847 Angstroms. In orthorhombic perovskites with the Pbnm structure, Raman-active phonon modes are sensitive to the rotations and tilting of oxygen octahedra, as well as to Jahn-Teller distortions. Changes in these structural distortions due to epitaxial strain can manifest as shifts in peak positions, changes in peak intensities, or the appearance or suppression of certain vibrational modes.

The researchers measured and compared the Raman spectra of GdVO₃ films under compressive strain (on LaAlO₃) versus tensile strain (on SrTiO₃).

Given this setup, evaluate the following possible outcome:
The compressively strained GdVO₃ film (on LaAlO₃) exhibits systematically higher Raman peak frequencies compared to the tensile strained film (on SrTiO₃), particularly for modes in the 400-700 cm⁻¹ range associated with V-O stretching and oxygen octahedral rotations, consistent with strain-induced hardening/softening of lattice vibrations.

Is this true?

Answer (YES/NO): NO